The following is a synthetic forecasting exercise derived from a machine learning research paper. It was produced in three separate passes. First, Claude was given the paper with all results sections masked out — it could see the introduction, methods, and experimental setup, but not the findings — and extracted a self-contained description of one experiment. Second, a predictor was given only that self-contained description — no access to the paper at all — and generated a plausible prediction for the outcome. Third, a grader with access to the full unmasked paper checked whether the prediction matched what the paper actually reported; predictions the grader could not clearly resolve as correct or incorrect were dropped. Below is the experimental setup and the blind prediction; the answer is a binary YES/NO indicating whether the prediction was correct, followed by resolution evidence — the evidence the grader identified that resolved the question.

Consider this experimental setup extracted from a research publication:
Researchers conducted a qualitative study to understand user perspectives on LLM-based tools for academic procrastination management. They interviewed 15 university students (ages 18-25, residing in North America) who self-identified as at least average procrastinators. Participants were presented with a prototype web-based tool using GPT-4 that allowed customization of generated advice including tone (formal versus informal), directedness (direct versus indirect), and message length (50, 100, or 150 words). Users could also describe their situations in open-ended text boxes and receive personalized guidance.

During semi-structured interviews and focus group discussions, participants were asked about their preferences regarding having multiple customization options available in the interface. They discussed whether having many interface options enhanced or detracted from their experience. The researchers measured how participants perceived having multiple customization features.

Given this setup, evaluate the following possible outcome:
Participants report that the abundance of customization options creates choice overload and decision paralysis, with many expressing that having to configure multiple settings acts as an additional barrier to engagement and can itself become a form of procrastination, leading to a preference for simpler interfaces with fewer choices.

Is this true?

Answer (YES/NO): NO